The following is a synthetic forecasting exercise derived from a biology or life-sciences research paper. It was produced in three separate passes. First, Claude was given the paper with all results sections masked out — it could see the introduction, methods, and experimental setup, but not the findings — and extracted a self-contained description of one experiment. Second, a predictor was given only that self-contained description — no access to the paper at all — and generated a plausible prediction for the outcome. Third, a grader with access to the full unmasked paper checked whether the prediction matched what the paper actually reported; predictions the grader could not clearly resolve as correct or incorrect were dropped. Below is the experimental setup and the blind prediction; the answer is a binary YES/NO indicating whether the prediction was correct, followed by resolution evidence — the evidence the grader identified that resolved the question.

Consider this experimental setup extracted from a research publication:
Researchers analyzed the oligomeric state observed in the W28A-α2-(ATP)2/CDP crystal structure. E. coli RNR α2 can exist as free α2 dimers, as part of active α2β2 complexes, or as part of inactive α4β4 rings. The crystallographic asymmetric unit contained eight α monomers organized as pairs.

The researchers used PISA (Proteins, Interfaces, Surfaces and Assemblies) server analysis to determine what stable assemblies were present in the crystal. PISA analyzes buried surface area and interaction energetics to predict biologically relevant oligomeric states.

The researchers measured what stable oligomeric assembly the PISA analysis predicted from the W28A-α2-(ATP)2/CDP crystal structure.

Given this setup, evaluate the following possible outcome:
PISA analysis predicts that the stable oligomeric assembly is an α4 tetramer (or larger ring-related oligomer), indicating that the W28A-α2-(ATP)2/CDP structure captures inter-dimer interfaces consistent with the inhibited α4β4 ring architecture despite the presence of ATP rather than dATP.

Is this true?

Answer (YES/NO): NO